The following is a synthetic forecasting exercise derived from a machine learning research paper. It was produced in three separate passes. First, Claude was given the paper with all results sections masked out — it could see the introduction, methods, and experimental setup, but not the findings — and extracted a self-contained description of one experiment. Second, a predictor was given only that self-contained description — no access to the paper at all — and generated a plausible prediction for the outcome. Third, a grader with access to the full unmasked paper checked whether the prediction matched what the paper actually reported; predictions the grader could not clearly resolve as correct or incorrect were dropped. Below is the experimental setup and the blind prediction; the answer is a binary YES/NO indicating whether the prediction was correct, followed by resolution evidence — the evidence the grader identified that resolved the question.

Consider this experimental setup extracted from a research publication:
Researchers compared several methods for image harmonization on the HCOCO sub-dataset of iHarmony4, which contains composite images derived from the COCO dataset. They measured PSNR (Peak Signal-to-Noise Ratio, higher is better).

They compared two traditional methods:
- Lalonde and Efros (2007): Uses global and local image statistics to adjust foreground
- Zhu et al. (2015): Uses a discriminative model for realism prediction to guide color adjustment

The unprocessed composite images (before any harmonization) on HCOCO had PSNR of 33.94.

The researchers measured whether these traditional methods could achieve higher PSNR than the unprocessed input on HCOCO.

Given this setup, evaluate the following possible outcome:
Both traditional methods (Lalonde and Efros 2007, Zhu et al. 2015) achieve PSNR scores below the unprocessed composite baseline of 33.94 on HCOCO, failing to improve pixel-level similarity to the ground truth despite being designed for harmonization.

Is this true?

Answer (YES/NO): YES